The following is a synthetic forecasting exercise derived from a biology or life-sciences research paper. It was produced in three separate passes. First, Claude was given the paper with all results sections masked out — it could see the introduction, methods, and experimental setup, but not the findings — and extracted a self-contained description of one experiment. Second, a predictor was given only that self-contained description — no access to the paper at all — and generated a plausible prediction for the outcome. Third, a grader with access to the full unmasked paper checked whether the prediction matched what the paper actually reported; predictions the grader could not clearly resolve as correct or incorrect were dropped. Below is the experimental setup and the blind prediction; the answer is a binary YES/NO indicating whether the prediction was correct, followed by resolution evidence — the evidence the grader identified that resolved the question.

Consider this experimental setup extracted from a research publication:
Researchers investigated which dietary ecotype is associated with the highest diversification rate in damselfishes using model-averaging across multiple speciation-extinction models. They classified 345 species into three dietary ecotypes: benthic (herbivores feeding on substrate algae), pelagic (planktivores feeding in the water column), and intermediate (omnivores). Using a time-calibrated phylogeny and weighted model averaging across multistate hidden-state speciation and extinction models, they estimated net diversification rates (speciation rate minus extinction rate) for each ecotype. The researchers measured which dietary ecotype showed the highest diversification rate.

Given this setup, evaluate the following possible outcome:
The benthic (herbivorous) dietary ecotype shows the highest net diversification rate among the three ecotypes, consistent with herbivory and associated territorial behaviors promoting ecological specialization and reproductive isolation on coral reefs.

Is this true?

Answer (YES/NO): NO